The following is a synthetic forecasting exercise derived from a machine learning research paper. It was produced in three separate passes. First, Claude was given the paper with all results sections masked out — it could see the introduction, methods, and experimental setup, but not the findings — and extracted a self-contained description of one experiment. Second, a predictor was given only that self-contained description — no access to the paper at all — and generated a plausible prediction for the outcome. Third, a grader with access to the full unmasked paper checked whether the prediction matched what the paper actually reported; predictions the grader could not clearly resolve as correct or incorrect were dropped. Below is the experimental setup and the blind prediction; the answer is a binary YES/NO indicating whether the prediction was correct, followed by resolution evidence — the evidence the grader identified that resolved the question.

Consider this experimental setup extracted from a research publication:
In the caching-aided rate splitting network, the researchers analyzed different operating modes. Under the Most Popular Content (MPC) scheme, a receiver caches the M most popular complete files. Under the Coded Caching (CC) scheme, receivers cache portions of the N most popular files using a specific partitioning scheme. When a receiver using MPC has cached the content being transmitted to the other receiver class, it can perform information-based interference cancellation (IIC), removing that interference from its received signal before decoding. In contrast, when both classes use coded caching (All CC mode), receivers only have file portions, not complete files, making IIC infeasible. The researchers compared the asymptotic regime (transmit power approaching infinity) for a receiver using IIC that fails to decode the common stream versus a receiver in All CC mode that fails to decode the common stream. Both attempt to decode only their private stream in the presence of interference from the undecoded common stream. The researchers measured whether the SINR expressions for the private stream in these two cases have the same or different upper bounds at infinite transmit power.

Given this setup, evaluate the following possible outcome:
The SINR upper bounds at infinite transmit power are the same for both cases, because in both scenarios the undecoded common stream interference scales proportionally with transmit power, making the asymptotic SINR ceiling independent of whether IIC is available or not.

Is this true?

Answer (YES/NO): NO